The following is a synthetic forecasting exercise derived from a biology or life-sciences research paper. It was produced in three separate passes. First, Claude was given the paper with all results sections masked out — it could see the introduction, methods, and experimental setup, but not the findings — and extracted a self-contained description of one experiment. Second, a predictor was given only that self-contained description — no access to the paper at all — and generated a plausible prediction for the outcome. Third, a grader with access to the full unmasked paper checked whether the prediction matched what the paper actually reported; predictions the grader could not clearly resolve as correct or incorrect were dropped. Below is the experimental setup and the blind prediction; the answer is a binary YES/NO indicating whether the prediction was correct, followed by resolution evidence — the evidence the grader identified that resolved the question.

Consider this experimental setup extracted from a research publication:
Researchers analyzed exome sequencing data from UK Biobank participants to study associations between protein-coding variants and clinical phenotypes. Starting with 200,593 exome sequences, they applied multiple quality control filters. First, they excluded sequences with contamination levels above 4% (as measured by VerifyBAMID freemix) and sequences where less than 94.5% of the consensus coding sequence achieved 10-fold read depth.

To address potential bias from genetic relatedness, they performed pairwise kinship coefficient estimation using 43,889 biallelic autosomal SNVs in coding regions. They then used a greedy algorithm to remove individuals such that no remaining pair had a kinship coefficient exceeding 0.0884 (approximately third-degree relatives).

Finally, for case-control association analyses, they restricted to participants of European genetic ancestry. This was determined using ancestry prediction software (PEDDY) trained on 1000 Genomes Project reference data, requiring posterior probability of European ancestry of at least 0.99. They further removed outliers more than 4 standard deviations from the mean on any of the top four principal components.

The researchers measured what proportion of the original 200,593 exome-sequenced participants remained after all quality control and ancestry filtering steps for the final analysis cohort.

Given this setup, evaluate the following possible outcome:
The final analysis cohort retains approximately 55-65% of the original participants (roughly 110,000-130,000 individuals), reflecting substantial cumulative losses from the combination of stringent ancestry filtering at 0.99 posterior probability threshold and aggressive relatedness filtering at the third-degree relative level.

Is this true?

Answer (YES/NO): NO